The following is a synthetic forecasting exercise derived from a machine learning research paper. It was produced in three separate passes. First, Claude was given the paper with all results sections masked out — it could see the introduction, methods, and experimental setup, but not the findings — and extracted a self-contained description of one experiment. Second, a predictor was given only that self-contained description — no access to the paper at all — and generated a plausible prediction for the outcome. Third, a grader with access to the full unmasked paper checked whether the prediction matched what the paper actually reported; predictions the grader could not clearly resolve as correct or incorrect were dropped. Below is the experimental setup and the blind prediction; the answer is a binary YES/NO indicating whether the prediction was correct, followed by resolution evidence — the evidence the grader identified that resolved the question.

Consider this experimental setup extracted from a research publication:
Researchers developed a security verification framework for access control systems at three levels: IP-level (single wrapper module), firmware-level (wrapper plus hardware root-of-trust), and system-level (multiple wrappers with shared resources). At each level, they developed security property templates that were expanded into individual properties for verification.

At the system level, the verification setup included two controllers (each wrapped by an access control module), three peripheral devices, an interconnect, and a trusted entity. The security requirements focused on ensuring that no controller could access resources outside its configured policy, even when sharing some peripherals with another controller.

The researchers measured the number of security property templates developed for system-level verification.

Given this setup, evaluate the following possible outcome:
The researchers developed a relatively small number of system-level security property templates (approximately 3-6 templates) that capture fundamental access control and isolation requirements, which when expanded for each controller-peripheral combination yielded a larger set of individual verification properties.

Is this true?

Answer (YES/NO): NO